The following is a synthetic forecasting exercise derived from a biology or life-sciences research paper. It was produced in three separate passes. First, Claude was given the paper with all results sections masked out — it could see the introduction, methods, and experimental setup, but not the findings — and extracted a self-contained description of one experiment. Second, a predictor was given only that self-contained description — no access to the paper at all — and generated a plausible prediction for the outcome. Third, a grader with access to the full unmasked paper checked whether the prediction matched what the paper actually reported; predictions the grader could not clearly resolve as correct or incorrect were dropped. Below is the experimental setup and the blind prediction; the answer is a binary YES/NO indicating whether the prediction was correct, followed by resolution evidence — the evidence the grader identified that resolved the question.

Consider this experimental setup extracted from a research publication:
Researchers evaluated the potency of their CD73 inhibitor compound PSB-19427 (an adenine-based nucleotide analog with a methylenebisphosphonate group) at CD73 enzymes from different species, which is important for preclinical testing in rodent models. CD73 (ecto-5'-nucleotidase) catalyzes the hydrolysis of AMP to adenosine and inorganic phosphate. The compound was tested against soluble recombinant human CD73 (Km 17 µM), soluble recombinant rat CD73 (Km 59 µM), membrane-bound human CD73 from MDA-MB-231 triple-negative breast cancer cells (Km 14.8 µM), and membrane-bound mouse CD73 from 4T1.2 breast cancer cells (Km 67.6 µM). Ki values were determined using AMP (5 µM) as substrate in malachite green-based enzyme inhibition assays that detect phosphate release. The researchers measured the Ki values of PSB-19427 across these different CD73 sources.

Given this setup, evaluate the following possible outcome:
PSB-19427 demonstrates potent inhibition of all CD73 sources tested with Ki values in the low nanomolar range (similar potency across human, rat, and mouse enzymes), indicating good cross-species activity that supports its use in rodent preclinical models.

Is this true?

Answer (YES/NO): NO